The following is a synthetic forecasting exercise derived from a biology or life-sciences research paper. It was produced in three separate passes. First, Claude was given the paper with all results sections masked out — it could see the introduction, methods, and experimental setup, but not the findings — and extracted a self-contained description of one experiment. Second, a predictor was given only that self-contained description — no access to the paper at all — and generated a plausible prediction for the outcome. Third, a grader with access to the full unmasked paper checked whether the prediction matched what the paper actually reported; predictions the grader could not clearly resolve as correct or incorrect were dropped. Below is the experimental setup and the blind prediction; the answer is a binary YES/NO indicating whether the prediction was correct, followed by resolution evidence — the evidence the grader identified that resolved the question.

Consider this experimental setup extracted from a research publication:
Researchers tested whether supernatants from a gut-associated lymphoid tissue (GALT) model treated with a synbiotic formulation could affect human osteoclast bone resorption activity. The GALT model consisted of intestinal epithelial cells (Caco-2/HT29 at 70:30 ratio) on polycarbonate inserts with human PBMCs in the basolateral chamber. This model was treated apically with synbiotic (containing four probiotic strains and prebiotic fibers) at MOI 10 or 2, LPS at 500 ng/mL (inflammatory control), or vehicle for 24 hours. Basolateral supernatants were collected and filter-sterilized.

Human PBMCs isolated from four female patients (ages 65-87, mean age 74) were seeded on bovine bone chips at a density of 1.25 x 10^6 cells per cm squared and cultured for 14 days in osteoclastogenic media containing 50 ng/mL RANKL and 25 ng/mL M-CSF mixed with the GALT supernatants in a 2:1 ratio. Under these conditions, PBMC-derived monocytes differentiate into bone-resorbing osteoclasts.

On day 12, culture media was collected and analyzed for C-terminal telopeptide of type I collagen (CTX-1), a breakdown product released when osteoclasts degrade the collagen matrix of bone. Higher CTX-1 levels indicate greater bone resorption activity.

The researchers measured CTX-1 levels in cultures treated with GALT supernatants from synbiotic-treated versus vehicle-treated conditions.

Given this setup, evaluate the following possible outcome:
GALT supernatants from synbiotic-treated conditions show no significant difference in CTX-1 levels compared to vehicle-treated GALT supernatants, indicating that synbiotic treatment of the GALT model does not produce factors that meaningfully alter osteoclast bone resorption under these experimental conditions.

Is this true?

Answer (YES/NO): NO